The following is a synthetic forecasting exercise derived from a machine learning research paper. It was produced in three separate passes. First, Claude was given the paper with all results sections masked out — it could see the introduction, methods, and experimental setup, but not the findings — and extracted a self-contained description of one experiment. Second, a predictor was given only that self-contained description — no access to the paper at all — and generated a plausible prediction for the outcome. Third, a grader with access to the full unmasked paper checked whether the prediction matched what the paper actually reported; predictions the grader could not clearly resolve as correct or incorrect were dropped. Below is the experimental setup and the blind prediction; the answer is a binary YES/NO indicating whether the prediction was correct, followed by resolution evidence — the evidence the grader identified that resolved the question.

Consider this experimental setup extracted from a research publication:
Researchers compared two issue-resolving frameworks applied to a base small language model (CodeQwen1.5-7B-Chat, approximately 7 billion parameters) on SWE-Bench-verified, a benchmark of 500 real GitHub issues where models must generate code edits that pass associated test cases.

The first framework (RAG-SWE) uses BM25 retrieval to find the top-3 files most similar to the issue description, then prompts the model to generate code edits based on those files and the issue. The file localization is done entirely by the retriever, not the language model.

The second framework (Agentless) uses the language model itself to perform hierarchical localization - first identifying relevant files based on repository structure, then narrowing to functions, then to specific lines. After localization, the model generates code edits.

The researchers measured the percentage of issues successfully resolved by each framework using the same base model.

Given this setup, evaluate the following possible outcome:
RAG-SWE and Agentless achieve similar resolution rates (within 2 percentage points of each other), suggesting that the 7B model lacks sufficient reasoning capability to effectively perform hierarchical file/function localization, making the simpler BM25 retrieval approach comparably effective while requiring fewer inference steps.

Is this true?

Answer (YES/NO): NO